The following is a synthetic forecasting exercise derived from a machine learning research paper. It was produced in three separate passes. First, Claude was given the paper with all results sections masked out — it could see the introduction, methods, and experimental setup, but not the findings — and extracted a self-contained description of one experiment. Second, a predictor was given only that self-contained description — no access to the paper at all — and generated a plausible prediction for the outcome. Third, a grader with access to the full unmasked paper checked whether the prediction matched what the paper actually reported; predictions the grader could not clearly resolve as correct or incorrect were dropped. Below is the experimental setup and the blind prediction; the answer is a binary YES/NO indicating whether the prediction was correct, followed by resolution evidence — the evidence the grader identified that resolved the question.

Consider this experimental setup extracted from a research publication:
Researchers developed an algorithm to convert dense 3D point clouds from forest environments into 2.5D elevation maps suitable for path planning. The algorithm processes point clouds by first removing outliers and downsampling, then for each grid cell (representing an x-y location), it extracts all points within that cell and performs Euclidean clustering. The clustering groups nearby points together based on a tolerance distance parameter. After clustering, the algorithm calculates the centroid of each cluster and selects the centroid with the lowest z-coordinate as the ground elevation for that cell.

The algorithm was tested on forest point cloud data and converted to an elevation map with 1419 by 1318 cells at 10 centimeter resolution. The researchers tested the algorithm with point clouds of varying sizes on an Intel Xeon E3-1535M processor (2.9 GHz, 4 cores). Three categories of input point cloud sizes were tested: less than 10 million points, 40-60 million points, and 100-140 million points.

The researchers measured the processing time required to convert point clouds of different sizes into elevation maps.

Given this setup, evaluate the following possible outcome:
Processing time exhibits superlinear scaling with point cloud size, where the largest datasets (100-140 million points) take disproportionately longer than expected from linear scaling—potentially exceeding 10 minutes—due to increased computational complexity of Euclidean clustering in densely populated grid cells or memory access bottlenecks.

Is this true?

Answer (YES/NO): YES